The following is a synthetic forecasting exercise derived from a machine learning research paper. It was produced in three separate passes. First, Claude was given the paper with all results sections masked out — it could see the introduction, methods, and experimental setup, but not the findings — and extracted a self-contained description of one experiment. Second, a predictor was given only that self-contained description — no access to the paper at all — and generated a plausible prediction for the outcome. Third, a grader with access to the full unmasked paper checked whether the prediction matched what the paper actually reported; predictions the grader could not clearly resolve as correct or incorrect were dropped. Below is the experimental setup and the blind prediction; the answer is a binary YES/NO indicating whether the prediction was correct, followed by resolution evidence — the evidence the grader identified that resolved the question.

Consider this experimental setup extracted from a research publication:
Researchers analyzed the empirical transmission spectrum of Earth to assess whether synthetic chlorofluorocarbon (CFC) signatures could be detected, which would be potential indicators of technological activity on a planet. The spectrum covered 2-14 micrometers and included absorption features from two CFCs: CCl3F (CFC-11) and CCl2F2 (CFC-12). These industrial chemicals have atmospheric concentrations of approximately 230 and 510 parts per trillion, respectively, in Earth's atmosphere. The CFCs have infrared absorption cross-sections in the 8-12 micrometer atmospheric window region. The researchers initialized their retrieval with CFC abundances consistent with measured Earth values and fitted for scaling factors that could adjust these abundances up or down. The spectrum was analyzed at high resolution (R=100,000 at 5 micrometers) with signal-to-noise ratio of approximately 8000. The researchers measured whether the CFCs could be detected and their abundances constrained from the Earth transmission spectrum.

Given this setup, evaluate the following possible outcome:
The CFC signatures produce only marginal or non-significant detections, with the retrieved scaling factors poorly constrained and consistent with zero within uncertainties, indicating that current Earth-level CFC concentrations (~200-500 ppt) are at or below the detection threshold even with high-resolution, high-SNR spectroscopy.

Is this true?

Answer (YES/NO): NO